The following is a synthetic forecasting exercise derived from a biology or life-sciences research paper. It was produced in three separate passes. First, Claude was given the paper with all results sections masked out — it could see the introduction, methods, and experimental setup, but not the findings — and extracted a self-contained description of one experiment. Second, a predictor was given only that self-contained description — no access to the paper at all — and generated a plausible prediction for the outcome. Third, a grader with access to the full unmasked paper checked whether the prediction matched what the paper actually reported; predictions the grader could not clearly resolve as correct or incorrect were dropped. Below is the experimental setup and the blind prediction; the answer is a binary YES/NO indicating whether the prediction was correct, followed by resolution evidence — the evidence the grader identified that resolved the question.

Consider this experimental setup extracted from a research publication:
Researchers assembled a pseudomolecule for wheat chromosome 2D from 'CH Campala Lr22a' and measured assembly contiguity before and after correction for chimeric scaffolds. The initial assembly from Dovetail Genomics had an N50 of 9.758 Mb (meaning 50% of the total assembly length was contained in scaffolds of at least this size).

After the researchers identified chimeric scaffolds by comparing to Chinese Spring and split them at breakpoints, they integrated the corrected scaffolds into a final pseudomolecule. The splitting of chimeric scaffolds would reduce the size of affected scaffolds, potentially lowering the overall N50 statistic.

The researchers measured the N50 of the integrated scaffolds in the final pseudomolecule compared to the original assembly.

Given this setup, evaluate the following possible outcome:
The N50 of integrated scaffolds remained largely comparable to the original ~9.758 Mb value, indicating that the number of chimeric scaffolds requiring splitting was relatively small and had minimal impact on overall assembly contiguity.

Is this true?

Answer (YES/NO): YES